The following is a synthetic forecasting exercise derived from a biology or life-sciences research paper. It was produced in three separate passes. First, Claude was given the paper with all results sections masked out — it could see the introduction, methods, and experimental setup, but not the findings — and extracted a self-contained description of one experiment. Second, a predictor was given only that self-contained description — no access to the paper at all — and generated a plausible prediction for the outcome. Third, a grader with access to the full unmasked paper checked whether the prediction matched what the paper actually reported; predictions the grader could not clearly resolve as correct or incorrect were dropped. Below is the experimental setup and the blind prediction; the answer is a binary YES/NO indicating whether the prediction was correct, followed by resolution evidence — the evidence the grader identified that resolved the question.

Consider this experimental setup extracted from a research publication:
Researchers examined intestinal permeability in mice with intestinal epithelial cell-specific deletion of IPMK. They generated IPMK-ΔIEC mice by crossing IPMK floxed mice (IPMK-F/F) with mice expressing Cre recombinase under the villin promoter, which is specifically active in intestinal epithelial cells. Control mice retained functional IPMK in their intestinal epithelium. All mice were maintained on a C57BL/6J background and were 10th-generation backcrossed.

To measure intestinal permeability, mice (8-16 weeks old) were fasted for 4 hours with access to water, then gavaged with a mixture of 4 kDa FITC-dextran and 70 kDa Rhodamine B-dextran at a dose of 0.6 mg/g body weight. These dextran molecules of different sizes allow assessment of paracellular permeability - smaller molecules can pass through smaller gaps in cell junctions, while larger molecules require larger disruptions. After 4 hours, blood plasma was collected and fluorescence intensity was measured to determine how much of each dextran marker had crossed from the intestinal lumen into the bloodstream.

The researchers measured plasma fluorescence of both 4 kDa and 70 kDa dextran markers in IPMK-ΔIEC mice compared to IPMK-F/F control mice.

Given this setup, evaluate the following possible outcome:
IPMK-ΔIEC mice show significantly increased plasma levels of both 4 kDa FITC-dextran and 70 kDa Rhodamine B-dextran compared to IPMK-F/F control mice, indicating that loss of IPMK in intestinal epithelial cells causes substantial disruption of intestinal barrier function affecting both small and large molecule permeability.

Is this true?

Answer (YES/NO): NO